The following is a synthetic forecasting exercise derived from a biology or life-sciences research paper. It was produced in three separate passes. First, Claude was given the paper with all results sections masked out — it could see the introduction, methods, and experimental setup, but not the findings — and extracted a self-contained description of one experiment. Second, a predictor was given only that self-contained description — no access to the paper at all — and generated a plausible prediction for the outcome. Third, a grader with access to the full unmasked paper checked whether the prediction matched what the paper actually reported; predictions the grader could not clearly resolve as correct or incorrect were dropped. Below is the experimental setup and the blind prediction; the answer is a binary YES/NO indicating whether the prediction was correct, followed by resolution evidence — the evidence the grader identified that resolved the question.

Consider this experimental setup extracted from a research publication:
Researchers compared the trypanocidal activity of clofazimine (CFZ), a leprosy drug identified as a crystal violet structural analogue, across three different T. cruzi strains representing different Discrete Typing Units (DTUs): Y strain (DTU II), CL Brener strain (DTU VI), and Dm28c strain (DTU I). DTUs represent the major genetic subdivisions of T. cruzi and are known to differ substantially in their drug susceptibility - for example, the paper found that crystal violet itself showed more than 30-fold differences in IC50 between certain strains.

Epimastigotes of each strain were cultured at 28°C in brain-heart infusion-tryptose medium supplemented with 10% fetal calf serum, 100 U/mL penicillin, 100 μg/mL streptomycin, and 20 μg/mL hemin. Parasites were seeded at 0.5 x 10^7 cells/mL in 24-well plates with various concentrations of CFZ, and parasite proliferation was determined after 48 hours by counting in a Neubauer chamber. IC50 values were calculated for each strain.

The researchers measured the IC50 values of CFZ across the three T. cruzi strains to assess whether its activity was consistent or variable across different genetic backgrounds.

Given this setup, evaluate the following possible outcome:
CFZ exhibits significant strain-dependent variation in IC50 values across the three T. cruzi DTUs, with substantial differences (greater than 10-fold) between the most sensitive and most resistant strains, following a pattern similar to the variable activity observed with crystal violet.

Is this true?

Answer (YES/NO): NO